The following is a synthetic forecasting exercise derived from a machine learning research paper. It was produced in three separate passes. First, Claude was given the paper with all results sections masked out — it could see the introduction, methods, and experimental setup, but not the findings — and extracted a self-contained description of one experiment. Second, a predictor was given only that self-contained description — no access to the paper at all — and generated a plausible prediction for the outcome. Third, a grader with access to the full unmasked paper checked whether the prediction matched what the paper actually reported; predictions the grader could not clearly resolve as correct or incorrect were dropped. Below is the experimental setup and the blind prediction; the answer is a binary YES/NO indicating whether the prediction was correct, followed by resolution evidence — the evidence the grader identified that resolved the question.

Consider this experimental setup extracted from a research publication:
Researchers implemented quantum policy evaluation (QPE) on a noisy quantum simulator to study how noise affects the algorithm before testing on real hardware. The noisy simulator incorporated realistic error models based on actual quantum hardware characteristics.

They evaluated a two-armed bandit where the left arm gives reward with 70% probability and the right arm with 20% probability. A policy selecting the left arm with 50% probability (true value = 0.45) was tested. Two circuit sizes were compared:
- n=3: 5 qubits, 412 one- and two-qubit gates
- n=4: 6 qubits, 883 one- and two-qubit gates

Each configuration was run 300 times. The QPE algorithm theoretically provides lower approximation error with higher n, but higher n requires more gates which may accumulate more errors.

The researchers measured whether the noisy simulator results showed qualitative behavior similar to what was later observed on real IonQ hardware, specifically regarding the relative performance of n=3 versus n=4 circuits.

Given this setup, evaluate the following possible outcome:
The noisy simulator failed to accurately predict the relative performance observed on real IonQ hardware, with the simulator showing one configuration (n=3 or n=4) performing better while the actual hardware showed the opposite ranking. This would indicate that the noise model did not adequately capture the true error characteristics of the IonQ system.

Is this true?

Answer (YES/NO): NO